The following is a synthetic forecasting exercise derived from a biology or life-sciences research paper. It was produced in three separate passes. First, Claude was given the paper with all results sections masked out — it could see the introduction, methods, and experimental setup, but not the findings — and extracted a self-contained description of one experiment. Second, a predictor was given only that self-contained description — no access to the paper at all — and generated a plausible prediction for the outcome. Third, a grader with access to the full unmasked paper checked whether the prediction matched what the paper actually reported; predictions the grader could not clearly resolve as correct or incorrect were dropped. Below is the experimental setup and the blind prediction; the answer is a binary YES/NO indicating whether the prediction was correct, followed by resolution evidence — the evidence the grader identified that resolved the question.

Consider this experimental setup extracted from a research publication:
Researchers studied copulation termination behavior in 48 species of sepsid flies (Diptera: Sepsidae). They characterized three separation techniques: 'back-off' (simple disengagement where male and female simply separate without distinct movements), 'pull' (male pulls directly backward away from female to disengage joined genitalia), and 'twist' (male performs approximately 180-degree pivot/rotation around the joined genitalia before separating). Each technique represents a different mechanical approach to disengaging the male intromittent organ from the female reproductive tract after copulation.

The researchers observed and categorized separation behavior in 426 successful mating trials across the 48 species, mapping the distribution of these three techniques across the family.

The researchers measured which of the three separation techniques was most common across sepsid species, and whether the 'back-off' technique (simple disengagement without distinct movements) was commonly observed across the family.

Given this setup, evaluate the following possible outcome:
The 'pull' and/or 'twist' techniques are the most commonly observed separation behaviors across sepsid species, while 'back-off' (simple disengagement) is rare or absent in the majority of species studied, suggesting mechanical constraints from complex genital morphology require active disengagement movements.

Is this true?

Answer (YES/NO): YES